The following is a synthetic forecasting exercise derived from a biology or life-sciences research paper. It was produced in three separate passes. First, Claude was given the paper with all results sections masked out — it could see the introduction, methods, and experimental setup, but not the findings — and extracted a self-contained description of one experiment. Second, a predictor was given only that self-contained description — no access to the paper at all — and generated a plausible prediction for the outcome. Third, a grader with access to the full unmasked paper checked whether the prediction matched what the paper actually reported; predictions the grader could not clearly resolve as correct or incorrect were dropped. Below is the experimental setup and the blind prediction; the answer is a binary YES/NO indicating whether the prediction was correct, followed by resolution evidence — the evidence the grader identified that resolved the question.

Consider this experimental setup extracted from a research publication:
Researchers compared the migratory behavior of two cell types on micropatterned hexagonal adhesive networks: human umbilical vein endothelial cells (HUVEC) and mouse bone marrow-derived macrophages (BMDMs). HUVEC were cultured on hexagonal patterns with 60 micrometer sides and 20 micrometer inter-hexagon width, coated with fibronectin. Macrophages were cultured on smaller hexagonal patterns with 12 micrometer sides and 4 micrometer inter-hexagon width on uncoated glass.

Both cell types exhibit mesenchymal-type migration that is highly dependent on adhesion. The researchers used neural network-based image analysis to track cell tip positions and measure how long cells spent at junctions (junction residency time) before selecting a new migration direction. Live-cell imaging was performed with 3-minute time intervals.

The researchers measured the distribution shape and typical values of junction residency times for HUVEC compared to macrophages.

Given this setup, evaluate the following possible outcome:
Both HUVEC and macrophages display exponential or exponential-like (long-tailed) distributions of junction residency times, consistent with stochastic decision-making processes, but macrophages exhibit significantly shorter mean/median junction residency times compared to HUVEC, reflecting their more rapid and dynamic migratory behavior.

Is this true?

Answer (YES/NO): NO